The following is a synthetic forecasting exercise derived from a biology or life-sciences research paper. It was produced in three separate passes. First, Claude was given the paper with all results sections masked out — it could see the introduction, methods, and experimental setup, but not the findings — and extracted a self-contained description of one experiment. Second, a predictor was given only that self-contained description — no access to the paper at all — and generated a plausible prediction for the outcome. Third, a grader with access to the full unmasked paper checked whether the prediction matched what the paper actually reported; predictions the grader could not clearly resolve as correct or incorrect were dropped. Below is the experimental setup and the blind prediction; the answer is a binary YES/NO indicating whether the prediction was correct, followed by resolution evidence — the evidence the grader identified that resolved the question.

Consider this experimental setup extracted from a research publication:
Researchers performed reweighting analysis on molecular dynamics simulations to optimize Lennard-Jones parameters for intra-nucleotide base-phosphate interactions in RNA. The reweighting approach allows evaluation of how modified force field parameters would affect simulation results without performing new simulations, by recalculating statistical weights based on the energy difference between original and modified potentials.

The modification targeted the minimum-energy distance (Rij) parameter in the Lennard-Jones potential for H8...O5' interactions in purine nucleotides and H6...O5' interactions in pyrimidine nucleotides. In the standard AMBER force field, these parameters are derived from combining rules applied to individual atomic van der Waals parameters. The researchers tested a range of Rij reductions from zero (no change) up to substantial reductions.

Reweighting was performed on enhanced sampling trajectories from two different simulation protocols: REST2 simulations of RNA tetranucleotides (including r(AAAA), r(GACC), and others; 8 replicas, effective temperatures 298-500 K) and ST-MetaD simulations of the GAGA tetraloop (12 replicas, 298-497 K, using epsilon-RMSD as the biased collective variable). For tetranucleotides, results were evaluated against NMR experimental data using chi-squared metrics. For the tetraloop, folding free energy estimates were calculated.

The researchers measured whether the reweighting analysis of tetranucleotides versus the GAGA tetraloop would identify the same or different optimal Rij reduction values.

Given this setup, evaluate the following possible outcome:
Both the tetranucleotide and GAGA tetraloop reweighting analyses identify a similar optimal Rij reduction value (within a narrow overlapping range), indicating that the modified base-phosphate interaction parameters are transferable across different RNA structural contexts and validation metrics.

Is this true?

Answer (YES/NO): YES